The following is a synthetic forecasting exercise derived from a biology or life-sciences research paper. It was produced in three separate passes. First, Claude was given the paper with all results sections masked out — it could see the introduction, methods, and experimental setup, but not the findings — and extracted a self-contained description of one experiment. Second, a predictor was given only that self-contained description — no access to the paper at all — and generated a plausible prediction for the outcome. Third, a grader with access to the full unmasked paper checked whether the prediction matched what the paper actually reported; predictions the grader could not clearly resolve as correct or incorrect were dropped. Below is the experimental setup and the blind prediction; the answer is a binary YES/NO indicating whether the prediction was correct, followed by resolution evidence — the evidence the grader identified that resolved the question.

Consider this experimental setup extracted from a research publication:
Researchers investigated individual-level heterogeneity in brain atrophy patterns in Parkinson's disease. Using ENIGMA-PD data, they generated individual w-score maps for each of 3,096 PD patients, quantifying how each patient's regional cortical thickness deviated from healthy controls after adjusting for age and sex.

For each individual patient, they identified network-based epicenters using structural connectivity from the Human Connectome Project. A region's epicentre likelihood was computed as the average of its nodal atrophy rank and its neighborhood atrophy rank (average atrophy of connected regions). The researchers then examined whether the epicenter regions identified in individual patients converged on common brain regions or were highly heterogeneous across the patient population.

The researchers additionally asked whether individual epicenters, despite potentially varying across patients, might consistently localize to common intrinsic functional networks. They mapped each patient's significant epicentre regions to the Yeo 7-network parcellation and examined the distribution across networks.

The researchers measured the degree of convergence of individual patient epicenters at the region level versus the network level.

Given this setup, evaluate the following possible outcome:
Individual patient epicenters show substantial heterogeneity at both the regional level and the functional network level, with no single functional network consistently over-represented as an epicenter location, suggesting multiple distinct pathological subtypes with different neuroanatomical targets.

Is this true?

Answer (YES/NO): NO